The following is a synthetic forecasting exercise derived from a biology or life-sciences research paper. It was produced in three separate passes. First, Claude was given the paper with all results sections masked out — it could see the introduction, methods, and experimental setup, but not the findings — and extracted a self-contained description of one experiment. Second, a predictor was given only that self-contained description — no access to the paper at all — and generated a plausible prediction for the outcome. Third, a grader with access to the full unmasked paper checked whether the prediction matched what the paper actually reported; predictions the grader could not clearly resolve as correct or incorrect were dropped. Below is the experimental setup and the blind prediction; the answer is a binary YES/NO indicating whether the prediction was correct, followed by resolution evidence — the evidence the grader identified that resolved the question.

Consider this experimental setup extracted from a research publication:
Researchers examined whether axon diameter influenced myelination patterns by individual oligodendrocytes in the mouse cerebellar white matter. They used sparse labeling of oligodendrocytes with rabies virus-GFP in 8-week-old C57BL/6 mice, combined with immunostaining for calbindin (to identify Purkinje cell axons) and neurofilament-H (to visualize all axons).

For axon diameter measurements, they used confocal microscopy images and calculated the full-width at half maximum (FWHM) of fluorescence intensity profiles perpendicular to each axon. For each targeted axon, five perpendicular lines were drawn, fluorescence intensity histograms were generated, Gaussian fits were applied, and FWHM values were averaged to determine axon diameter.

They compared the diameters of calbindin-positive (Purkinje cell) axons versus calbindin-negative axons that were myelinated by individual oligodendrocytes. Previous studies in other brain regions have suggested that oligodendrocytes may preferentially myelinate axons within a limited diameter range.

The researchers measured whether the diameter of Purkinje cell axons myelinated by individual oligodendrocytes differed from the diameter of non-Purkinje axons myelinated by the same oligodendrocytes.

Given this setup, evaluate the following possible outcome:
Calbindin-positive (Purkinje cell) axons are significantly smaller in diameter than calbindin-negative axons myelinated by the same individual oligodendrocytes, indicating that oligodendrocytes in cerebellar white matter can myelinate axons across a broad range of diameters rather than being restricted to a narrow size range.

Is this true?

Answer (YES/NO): YES